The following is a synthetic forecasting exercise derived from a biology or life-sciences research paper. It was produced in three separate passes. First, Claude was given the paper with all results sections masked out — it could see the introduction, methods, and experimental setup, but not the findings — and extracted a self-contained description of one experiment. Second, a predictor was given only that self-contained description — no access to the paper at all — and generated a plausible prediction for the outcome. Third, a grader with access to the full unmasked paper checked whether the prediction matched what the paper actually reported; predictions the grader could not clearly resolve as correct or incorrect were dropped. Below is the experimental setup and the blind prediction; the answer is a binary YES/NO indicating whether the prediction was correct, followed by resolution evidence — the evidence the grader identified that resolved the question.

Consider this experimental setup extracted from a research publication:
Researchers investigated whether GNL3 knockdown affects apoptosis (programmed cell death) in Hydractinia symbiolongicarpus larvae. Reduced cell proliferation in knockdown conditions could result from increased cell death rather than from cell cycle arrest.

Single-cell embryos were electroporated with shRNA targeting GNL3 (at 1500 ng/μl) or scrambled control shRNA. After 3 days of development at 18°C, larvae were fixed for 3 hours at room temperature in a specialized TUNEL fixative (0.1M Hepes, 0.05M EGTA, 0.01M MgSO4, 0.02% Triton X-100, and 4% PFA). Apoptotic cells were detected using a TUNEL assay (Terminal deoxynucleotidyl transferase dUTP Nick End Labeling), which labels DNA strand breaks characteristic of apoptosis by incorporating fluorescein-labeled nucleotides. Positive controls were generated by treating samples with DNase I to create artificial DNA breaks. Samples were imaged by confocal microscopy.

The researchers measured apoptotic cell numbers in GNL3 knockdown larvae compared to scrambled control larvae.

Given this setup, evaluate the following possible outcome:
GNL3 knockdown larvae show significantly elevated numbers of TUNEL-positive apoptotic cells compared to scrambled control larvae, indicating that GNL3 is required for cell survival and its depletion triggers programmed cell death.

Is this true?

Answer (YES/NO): NO